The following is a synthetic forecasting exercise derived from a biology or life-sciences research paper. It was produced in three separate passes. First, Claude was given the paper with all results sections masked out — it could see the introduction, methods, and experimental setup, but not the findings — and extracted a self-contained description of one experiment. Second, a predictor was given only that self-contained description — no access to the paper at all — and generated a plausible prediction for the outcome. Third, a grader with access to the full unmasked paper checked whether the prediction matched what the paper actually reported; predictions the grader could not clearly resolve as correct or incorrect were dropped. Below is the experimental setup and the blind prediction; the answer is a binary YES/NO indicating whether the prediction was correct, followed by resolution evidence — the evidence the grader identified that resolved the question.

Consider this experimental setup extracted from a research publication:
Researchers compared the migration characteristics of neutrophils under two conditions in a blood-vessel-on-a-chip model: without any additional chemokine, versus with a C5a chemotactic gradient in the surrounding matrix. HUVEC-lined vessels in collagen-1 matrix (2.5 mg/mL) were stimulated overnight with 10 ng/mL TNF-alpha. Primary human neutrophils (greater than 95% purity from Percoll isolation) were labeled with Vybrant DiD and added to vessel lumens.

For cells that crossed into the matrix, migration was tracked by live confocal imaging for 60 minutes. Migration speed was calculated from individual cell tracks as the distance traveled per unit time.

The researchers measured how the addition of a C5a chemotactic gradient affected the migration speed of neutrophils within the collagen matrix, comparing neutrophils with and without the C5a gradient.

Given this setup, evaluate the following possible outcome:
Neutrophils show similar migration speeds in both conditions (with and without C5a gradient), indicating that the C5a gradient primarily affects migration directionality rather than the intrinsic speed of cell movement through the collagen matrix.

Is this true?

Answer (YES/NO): NO